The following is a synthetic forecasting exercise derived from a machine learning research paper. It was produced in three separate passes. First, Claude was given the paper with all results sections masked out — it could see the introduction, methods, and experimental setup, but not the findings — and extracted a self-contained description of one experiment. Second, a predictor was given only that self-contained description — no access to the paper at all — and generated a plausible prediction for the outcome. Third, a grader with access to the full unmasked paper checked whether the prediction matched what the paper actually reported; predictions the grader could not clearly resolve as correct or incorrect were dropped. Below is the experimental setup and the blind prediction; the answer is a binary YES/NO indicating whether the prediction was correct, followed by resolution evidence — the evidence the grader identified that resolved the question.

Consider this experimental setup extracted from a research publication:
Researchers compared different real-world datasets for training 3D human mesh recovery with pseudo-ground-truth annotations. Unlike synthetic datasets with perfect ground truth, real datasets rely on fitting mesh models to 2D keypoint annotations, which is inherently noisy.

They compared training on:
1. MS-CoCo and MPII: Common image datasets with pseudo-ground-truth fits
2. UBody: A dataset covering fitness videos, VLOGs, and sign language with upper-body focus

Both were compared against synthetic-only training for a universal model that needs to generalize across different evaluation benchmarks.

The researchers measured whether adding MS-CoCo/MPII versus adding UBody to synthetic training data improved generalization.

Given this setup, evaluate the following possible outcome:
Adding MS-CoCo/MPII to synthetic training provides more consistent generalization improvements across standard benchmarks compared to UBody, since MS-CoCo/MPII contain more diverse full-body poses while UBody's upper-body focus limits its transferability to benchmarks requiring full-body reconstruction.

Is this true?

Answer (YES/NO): NO